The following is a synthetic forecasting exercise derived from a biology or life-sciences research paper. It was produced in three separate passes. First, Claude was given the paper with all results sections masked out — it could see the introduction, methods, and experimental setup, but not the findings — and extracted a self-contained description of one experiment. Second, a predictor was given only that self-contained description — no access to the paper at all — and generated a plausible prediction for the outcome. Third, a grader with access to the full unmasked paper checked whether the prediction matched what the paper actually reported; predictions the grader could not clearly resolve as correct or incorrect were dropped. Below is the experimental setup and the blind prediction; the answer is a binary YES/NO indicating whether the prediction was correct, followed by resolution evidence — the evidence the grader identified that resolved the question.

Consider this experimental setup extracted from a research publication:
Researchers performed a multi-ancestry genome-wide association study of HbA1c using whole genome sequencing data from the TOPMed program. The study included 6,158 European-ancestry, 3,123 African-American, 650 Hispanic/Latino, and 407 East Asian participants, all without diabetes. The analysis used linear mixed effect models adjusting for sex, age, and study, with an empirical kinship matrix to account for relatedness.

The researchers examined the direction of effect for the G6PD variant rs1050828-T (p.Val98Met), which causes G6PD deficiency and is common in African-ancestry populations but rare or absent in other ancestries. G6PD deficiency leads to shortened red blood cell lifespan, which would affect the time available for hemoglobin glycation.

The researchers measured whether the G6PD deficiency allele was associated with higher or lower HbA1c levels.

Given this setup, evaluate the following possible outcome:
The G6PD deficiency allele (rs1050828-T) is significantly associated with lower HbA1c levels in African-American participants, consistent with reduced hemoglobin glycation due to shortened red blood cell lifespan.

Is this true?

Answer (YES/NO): YES